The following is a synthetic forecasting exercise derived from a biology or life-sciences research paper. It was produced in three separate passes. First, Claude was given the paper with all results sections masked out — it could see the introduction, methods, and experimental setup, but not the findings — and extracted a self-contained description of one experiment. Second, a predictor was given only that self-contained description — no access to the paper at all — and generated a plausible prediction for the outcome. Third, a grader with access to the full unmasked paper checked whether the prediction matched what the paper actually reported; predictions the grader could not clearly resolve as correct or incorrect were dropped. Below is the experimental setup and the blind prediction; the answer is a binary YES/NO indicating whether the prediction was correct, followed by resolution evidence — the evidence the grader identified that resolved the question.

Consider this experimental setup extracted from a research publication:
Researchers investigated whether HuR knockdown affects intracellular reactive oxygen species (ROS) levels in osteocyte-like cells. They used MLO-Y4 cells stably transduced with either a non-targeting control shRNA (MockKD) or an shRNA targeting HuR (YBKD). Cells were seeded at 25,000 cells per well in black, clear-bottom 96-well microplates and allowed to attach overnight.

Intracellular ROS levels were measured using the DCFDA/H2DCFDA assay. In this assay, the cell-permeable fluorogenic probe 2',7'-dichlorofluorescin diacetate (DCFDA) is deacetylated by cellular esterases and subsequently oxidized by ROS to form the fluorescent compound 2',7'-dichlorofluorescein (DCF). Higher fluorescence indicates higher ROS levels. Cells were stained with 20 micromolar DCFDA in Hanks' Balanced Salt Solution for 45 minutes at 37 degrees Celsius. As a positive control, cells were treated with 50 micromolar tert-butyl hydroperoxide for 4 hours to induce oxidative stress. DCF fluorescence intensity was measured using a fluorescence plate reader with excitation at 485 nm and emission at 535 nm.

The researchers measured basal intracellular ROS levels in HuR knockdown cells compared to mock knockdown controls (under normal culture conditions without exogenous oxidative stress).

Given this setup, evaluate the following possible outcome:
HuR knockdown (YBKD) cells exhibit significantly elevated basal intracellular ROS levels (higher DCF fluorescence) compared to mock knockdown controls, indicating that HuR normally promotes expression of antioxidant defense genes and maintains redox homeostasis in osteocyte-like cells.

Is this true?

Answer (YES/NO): NO